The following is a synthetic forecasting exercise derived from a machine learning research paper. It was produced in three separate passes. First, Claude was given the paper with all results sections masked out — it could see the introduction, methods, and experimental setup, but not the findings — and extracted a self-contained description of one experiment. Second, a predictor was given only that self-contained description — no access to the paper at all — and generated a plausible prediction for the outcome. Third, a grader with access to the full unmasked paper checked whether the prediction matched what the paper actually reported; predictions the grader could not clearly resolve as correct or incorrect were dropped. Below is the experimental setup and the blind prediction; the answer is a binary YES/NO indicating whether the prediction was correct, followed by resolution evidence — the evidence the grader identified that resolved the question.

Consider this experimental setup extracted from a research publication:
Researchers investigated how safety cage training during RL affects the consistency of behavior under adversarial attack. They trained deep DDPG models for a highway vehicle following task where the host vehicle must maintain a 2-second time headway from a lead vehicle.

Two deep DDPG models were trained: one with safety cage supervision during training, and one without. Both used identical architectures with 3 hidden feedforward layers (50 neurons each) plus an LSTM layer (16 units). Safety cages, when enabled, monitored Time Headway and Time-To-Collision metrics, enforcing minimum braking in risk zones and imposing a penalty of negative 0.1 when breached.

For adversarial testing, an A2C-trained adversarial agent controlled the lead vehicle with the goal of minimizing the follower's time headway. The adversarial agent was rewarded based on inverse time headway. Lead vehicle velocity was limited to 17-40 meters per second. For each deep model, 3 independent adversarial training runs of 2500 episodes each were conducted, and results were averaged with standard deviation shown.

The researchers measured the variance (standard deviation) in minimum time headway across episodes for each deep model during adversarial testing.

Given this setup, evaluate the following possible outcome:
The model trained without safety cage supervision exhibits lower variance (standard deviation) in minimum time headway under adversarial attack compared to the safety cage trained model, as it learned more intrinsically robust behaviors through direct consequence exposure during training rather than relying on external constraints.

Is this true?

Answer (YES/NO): NO